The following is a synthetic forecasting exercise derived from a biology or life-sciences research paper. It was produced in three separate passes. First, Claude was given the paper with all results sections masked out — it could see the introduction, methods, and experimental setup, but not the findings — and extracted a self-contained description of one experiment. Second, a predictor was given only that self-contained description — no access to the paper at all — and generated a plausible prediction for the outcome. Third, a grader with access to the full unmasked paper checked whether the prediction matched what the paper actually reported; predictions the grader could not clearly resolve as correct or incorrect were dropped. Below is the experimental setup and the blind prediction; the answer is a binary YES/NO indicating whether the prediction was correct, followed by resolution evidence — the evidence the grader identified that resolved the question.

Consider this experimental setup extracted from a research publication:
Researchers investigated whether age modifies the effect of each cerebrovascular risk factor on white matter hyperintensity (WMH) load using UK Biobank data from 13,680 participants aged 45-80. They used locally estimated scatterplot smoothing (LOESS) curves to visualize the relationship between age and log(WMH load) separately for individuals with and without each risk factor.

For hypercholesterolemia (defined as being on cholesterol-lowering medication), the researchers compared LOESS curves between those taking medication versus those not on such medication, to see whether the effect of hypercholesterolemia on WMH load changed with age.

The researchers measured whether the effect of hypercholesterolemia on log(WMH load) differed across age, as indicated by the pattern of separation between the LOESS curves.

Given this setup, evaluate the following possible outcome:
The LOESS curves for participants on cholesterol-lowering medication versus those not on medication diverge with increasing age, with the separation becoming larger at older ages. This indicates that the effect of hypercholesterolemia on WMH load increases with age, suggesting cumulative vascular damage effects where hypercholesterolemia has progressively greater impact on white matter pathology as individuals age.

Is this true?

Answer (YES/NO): NO